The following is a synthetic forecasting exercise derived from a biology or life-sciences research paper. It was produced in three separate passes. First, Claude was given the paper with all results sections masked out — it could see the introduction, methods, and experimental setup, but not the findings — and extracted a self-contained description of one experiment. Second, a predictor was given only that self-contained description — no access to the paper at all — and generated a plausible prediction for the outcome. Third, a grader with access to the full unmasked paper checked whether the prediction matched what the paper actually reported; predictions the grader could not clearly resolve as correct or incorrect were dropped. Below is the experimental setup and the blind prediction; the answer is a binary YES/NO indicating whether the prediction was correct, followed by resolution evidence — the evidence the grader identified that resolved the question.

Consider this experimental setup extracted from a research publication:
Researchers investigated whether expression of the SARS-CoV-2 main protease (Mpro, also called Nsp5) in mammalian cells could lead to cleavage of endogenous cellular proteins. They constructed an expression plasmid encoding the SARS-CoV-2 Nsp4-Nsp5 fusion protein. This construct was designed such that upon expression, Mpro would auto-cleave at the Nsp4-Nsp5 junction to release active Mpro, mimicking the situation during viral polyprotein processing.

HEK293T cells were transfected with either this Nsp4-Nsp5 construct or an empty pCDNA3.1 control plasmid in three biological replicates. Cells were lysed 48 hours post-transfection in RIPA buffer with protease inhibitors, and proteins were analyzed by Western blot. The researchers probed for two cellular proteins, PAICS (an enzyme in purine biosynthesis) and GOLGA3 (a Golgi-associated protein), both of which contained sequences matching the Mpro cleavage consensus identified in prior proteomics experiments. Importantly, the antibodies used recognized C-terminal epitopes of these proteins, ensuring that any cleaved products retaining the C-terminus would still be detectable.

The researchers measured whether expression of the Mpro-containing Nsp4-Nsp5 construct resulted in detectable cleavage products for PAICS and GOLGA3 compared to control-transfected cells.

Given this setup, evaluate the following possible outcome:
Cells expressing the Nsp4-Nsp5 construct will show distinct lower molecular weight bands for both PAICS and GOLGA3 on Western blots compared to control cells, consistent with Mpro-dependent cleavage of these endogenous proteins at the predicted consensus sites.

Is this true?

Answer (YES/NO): YES